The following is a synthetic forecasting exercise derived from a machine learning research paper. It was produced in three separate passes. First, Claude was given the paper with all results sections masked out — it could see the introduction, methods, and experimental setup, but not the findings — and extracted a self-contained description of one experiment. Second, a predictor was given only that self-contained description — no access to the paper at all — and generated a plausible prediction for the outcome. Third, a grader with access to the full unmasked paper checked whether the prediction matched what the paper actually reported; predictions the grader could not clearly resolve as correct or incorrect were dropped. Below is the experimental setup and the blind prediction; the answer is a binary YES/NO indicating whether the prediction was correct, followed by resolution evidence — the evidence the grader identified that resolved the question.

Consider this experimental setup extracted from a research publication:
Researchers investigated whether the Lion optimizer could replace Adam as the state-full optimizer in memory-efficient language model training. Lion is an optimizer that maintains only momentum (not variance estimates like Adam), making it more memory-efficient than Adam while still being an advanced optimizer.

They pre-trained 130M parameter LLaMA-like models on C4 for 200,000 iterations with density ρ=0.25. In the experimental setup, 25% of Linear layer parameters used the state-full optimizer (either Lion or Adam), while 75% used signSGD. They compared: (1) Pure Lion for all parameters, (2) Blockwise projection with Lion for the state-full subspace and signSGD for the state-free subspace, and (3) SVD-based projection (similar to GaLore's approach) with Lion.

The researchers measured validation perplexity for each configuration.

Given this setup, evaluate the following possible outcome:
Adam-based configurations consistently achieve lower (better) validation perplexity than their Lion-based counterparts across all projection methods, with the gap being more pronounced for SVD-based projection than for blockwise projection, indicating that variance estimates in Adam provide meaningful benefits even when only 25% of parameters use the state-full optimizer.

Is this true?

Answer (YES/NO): YES